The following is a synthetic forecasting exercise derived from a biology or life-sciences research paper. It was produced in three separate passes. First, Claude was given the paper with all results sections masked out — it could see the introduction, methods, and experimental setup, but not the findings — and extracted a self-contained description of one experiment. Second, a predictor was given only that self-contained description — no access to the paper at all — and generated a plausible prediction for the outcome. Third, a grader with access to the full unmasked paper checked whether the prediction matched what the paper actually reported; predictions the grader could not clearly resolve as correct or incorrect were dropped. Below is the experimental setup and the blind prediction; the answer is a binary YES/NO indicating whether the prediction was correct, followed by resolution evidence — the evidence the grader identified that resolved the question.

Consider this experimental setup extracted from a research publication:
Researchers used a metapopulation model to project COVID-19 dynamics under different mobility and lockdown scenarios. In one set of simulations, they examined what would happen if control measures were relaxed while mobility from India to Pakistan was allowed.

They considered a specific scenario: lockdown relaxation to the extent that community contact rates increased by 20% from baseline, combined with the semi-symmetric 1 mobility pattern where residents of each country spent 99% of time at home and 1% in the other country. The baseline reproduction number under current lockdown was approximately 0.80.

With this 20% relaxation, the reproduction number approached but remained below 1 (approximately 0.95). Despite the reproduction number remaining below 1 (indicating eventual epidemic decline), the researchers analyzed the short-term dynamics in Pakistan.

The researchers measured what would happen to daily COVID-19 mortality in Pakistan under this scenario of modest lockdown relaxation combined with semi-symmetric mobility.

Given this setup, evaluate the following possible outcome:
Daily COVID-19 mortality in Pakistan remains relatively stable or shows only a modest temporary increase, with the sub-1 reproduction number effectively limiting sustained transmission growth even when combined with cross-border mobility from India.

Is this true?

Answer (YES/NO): NO